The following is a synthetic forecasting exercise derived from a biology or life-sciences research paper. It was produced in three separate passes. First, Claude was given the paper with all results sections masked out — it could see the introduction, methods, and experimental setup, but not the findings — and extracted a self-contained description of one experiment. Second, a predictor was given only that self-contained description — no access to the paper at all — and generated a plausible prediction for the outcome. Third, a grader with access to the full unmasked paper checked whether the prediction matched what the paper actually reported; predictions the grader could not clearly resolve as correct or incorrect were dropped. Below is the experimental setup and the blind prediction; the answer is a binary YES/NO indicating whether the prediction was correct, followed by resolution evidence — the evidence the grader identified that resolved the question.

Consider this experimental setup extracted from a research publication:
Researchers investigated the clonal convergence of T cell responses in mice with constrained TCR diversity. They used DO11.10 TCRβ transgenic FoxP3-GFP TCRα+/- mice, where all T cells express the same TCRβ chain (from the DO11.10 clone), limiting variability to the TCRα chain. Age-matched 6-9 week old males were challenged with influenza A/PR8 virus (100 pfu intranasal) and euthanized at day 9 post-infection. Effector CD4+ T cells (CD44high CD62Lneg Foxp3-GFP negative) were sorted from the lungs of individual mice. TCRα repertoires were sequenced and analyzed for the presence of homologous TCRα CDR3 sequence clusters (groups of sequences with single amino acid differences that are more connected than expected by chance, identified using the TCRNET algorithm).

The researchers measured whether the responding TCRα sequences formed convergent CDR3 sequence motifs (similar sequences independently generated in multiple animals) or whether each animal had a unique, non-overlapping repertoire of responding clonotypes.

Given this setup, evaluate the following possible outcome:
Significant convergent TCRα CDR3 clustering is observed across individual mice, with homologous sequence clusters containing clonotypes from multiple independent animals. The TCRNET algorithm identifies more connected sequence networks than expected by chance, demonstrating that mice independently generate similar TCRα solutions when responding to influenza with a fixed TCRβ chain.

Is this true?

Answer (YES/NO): YES